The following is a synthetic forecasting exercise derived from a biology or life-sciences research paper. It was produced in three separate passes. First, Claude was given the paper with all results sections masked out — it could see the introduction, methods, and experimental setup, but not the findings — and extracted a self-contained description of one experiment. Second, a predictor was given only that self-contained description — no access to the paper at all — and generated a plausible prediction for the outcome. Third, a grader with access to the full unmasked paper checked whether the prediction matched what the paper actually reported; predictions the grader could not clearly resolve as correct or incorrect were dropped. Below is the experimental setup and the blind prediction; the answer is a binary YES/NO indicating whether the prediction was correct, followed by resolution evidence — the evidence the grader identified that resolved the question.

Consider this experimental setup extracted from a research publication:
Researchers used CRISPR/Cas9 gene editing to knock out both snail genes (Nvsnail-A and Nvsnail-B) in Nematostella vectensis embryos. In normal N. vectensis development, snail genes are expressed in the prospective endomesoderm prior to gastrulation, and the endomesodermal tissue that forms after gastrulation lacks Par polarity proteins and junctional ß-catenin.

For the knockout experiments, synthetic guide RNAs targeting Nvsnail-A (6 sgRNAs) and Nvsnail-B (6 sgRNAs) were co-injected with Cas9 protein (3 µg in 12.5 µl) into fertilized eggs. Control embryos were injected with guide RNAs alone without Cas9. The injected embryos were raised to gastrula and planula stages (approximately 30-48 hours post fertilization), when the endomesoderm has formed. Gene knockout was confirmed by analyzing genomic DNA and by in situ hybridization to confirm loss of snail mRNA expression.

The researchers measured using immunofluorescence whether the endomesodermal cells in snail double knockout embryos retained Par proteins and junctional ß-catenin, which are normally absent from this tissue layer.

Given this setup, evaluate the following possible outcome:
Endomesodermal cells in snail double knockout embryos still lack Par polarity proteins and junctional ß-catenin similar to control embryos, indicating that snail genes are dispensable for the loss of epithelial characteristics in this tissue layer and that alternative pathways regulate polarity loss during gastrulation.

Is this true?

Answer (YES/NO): NO